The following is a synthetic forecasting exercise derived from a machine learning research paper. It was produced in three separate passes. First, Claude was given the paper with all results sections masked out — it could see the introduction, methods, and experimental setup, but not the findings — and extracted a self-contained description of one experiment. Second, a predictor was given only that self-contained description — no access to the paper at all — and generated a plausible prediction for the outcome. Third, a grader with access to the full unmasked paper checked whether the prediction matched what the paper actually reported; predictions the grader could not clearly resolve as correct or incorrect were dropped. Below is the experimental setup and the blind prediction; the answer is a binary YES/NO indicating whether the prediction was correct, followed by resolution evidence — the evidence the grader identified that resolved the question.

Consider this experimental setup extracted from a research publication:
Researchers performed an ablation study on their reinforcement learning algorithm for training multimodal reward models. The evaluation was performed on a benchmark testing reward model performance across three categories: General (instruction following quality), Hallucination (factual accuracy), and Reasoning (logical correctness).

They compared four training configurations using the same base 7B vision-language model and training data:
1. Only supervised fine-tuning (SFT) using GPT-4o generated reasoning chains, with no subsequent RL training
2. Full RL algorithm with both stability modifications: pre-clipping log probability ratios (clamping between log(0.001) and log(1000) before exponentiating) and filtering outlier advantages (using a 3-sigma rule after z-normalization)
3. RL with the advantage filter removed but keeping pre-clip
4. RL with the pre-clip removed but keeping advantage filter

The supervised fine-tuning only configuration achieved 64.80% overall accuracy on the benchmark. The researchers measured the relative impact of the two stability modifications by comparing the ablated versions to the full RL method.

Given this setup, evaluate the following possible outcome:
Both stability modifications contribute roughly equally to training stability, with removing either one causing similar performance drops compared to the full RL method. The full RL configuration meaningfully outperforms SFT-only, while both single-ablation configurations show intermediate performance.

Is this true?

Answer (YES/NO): NO